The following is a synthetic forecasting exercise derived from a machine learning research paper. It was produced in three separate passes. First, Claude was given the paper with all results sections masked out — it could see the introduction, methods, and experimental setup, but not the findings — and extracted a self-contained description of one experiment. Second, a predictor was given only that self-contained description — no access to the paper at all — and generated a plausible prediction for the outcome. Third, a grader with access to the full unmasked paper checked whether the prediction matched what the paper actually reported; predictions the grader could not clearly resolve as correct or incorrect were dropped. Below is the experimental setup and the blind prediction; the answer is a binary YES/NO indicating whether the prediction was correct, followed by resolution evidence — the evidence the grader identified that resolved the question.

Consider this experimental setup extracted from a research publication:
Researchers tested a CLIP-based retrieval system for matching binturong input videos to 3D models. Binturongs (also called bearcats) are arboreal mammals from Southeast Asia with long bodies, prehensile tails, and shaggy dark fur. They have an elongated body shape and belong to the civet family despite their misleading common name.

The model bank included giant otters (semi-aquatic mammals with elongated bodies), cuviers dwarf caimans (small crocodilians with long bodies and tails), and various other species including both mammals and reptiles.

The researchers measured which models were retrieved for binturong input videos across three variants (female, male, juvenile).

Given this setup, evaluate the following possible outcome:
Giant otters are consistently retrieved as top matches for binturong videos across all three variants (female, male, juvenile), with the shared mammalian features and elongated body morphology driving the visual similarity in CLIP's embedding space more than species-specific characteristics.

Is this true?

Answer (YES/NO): NO